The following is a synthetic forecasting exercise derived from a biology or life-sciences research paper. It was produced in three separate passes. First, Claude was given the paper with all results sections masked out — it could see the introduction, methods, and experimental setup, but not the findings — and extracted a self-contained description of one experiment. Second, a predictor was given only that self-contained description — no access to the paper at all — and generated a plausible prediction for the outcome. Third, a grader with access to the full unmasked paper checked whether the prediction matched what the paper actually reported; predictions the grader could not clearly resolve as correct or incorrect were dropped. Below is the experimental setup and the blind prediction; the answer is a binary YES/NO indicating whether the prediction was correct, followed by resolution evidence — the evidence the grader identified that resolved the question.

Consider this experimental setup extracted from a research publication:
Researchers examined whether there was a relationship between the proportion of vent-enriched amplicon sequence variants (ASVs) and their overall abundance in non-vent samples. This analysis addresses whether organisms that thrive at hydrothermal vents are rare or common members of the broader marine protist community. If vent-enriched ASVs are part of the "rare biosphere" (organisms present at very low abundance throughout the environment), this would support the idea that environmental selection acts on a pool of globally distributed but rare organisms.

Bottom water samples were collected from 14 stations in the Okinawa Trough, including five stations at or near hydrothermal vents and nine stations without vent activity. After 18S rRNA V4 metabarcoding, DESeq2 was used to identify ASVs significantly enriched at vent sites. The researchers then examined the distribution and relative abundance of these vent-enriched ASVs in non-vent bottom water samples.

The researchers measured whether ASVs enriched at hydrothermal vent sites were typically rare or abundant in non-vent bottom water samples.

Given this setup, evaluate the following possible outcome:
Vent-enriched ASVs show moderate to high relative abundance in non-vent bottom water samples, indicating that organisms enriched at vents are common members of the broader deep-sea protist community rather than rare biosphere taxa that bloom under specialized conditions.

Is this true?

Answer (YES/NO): NO